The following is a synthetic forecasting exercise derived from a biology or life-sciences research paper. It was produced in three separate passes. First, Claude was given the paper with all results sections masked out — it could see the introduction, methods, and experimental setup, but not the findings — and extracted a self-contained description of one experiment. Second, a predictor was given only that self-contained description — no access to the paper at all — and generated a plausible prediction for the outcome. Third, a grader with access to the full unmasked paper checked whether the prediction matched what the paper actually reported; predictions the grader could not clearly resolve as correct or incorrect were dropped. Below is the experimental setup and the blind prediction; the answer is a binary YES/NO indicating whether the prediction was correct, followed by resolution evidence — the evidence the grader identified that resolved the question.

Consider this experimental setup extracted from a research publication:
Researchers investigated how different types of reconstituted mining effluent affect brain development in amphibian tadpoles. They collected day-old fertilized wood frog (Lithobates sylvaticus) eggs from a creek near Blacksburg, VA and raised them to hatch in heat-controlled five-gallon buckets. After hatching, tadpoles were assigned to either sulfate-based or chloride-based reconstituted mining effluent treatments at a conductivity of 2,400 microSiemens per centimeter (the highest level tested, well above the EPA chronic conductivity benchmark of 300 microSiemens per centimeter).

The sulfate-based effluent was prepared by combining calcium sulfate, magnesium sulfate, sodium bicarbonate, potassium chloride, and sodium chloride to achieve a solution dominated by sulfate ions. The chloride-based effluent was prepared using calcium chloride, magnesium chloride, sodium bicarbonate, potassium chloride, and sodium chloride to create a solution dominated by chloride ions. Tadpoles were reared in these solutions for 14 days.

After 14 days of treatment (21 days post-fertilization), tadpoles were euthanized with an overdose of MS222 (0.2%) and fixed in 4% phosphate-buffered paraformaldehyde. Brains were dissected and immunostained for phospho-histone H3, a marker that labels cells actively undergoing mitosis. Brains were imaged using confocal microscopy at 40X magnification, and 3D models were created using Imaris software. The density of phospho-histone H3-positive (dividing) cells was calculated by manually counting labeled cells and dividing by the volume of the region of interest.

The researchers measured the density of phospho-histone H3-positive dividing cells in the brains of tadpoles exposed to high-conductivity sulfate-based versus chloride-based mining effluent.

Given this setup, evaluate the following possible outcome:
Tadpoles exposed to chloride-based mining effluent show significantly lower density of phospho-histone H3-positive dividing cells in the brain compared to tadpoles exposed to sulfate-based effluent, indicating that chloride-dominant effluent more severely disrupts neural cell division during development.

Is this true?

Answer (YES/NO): NO